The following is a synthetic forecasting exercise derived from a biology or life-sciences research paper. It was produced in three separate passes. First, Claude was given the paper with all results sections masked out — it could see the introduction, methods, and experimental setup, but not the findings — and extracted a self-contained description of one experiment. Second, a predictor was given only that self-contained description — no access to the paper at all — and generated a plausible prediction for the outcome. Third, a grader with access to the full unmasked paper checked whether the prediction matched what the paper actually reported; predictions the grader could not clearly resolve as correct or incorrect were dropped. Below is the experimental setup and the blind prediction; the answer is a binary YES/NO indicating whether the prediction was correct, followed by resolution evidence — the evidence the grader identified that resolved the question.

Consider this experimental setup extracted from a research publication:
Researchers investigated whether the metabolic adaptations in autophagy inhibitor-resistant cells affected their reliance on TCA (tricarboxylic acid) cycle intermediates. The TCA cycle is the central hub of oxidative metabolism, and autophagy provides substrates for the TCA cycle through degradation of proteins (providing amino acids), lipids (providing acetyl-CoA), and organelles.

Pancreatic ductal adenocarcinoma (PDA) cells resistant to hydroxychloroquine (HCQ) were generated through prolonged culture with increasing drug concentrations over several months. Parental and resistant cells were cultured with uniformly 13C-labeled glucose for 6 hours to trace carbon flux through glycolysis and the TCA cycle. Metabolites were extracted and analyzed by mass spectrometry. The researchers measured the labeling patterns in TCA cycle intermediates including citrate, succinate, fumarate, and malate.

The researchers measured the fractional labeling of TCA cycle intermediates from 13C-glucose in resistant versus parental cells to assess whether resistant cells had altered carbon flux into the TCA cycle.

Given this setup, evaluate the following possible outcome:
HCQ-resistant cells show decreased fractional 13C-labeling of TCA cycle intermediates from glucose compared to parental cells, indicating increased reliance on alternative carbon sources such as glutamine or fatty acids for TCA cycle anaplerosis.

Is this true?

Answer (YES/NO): NO